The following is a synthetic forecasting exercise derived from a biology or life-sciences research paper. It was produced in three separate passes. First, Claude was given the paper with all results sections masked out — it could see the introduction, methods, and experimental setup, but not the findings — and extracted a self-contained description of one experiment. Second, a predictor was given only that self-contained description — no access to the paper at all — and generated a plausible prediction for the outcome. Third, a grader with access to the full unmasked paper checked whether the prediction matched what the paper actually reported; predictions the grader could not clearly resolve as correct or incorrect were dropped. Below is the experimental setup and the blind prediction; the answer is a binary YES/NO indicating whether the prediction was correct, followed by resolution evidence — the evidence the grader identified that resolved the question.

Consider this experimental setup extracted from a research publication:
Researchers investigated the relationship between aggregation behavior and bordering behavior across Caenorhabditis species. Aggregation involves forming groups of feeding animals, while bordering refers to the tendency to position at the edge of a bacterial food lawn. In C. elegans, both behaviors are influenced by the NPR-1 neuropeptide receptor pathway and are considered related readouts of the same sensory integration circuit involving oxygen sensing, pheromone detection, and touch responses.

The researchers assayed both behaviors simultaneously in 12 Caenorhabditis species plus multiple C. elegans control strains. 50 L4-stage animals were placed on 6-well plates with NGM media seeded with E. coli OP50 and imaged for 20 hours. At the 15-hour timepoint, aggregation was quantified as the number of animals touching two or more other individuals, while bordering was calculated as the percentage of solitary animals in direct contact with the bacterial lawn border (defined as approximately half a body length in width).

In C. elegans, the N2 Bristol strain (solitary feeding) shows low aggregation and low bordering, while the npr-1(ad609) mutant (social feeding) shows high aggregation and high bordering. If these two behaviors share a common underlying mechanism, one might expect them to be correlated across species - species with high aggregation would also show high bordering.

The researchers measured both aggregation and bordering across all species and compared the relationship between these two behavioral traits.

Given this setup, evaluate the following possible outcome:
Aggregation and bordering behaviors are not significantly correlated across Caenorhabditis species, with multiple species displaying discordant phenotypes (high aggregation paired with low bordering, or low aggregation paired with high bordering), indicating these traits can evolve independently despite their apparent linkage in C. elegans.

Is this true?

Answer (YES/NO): YES